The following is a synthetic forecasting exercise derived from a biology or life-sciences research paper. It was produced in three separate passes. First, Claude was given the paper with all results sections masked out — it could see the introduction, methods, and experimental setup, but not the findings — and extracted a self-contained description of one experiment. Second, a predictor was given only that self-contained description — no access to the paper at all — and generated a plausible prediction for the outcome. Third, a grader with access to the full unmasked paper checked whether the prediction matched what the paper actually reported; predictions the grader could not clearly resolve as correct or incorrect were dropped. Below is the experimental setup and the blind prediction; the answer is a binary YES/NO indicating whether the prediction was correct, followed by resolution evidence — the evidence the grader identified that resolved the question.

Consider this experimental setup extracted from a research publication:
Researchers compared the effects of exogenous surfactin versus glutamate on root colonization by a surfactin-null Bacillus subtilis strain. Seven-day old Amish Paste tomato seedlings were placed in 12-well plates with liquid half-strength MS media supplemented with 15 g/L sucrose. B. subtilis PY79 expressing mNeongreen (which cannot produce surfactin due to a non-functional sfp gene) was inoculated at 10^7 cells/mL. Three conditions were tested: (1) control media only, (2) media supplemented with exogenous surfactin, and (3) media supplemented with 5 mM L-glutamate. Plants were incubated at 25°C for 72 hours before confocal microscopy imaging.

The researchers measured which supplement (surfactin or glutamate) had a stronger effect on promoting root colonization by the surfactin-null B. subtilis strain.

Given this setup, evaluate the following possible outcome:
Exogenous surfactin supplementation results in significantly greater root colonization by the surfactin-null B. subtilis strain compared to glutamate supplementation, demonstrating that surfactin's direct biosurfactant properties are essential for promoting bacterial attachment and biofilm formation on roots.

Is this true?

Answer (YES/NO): NO